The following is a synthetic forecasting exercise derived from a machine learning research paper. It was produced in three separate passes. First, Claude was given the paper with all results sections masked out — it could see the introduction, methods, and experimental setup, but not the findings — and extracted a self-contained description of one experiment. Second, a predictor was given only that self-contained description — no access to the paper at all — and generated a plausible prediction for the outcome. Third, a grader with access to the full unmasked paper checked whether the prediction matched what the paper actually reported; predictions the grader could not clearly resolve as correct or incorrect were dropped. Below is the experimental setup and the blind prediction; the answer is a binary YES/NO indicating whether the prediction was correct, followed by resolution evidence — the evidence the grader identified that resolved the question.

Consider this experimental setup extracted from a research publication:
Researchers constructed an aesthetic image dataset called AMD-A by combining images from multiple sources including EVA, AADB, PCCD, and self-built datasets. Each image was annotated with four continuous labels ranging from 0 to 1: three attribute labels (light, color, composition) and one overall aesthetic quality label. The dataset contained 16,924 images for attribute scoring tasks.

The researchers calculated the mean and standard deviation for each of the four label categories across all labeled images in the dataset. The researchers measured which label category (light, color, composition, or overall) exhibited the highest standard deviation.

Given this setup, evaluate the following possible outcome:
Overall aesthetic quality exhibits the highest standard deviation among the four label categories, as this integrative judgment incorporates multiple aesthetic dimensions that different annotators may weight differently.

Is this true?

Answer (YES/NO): YES